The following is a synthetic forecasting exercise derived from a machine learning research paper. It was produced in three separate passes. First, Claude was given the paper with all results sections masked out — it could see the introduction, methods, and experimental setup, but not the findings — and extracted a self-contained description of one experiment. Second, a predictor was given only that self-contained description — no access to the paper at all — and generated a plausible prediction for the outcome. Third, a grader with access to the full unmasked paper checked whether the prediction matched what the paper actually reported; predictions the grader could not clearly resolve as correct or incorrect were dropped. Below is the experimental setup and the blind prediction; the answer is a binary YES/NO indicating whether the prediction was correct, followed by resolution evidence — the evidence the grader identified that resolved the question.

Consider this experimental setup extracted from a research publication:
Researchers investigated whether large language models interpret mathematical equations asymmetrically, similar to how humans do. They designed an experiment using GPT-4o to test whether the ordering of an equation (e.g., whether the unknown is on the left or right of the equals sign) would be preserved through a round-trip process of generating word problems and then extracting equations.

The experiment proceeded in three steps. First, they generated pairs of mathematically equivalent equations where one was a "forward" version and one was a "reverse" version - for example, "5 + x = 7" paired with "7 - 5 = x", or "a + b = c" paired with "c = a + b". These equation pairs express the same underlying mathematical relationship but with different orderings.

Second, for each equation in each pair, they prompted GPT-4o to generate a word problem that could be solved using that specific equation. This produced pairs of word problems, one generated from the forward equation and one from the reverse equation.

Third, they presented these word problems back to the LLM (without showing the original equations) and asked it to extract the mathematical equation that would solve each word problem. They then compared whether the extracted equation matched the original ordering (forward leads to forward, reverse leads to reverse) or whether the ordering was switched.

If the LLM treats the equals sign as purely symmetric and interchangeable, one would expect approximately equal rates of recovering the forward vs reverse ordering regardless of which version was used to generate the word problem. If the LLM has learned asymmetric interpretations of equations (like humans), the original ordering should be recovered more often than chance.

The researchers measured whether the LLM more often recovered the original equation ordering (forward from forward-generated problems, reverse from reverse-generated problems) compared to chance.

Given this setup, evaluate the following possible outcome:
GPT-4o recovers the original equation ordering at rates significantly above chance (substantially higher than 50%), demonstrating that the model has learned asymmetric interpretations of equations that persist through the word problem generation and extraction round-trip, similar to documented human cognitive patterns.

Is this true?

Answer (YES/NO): NO